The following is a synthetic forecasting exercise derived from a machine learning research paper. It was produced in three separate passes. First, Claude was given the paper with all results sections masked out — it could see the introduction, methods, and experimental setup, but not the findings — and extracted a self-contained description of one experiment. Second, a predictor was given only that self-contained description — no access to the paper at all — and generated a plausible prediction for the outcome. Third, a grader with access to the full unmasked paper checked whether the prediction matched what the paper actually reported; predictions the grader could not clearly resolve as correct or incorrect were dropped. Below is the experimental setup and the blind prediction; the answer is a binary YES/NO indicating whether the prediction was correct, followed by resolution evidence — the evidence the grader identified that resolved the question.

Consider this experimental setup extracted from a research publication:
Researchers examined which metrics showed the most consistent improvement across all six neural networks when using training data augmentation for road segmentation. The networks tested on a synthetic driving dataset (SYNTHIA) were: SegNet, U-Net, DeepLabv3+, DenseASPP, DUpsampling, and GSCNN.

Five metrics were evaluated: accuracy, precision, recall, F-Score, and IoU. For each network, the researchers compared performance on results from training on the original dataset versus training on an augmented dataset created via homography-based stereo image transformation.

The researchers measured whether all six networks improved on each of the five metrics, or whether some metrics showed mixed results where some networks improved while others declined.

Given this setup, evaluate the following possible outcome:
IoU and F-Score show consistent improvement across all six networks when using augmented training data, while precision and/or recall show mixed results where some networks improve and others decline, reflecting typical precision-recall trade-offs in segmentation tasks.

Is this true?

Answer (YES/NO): YES